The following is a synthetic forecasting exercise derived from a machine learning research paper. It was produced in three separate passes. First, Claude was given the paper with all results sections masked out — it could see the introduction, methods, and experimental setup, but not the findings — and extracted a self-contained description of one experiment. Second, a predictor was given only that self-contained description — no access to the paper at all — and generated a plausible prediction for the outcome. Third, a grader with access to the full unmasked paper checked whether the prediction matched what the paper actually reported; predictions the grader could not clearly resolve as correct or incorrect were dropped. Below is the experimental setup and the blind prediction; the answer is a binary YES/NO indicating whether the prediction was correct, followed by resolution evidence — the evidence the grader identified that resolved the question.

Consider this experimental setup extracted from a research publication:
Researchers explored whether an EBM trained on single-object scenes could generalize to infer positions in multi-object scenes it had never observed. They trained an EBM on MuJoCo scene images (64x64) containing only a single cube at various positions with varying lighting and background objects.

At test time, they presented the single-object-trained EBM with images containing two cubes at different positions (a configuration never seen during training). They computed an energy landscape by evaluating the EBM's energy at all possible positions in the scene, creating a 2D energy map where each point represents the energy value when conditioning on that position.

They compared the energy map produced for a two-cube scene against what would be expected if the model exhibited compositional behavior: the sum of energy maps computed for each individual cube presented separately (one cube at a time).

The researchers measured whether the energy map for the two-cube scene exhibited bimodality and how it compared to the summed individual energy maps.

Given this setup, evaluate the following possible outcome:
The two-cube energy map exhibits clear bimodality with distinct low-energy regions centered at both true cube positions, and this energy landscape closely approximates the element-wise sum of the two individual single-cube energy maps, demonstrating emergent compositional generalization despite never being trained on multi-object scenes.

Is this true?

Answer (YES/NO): YES